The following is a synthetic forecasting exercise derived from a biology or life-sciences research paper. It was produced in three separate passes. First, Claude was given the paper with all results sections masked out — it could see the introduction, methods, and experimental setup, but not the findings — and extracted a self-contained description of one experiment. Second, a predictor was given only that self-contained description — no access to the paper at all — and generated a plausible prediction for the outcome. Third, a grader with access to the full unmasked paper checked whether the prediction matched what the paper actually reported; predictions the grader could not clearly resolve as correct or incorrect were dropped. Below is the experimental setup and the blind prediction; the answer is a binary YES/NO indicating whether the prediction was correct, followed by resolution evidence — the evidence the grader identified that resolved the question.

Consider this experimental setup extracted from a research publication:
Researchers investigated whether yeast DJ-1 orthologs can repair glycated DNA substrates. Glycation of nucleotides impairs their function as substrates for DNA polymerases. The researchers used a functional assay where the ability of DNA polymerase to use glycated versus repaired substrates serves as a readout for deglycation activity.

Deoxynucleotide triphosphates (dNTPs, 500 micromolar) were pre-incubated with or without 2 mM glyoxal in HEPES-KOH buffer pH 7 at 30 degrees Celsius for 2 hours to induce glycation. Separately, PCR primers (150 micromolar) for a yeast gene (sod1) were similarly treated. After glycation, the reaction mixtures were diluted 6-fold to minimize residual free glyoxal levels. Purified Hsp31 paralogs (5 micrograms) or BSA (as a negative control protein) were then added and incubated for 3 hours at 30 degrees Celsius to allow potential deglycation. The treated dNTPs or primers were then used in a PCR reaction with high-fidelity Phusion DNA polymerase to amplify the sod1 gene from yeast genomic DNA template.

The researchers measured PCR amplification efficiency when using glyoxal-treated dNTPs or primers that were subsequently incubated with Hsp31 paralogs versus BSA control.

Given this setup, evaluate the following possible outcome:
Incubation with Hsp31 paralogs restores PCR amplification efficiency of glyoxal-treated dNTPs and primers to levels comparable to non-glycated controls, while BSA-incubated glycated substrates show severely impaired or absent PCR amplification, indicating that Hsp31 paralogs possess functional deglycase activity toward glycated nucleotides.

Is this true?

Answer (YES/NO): YES